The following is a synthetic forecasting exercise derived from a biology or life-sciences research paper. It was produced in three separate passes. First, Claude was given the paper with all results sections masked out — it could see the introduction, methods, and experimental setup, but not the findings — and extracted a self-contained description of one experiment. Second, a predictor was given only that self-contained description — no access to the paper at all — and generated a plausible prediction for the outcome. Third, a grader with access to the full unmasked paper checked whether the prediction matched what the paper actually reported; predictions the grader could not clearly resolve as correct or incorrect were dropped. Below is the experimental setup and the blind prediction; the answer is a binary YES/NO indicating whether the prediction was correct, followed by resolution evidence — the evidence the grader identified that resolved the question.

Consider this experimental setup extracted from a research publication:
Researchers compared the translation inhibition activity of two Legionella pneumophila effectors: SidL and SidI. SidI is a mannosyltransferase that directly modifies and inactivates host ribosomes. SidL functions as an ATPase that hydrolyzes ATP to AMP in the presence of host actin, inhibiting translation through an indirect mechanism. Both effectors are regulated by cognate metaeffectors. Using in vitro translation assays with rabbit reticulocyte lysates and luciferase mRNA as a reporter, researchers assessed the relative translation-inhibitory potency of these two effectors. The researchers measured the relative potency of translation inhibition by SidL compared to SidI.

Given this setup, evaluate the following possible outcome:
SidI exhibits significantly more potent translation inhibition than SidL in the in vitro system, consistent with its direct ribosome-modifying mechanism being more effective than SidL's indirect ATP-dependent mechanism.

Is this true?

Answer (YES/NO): YES